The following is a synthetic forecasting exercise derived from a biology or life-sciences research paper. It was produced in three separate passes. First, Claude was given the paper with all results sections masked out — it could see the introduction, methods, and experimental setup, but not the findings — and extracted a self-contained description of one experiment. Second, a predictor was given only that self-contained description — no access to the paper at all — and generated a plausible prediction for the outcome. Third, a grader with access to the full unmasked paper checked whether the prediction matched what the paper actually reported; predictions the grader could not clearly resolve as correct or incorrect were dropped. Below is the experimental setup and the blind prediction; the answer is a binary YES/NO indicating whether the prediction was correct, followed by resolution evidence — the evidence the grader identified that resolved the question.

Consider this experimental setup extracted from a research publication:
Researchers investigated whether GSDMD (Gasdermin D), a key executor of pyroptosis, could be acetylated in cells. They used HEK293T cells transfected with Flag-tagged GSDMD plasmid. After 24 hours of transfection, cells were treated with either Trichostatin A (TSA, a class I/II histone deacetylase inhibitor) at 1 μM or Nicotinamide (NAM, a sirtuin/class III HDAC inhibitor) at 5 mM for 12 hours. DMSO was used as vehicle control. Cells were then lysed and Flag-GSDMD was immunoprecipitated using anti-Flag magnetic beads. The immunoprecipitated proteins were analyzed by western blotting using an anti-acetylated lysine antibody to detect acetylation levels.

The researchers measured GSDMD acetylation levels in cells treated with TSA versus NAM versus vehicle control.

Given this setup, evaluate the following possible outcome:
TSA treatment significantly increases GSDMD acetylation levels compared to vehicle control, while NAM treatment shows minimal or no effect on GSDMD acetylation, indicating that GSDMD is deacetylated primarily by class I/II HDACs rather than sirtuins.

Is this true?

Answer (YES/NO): YES